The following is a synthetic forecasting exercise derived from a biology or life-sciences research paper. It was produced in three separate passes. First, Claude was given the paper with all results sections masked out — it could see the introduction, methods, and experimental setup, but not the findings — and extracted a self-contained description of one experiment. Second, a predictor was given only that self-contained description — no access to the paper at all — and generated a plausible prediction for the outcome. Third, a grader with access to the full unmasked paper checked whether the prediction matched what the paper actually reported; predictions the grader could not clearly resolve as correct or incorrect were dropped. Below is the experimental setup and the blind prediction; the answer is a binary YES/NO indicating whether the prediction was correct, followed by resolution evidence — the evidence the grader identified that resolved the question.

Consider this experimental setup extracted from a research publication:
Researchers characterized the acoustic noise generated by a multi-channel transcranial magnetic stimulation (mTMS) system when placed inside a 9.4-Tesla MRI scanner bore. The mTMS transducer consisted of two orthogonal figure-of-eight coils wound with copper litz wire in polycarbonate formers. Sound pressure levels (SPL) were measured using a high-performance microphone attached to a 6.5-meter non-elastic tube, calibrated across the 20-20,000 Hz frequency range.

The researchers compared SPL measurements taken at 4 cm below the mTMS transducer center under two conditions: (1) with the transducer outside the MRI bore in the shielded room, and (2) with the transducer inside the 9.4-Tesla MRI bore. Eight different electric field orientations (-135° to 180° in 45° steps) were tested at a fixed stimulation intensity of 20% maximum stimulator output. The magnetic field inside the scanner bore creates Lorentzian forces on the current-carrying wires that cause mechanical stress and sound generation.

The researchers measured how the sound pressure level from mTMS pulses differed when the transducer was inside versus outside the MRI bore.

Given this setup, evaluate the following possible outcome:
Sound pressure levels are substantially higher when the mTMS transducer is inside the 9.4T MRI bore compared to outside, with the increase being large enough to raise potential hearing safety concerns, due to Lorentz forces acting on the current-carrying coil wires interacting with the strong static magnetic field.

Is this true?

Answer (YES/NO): YES